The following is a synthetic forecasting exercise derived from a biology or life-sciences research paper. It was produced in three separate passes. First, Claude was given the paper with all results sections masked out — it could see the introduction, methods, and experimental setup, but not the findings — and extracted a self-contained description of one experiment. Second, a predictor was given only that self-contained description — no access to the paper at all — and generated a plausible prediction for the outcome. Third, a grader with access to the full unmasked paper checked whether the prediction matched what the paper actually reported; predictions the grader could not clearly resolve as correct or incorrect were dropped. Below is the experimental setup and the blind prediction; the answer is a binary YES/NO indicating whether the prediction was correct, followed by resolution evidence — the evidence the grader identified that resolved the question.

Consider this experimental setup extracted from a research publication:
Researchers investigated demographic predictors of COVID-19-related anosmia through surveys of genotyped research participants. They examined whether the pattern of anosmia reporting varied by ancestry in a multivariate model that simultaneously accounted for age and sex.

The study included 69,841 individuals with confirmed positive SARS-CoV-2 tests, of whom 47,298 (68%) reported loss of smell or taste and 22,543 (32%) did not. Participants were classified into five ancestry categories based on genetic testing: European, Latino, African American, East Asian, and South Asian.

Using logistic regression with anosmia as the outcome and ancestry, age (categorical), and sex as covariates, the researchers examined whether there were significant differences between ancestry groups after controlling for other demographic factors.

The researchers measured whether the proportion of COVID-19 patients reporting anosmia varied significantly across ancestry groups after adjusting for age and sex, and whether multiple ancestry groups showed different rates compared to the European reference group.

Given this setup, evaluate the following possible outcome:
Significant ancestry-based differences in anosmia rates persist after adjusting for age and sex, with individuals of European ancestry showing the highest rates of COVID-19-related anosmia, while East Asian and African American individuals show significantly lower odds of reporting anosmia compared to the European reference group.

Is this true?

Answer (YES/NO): YES